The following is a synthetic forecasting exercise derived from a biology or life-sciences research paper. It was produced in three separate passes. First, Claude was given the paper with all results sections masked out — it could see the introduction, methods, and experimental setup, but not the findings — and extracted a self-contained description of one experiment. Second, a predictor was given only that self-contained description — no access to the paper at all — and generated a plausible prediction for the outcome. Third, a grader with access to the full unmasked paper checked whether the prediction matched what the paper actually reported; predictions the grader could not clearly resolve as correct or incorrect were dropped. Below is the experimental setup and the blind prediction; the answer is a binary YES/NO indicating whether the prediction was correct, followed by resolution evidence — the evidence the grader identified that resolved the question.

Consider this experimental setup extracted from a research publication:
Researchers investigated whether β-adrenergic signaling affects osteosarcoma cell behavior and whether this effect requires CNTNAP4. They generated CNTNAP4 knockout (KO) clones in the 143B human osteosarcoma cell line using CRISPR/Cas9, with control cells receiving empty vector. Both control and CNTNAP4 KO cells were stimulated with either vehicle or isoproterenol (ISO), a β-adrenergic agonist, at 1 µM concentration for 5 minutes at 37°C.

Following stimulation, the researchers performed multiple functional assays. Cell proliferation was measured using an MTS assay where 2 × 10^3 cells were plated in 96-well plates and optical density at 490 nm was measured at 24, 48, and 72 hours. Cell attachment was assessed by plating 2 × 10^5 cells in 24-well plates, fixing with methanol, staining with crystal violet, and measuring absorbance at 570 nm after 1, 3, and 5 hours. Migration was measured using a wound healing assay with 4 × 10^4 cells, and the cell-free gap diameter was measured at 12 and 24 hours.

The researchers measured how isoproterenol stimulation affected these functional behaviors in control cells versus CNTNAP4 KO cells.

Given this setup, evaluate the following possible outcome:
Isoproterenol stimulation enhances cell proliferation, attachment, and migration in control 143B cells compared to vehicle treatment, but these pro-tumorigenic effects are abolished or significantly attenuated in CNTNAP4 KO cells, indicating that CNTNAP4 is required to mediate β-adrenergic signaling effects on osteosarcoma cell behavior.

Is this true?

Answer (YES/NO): NO